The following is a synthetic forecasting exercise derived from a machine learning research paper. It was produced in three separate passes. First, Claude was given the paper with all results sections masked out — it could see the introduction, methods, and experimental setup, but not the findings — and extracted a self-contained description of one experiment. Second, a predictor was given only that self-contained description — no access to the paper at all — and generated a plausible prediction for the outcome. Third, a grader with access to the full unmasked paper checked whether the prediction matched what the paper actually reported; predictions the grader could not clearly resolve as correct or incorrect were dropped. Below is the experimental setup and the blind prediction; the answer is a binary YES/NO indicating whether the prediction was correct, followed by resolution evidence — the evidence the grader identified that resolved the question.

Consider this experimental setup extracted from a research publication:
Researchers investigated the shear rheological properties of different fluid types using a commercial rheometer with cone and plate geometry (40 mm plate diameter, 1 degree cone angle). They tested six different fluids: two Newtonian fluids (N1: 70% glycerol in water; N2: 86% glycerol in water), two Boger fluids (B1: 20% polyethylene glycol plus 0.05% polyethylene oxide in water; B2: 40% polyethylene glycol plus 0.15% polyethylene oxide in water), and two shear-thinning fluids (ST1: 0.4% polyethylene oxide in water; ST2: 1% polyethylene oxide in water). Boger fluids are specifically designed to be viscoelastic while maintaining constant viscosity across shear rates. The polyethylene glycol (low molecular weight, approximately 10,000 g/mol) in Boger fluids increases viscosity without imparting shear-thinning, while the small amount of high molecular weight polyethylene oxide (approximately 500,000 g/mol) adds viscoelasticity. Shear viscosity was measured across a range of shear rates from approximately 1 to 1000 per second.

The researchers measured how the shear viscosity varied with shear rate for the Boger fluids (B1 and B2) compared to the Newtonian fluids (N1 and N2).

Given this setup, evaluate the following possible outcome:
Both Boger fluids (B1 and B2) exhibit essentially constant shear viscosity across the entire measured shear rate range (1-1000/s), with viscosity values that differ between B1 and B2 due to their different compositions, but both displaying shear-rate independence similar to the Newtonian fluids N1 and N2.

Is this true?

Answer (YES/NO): YES